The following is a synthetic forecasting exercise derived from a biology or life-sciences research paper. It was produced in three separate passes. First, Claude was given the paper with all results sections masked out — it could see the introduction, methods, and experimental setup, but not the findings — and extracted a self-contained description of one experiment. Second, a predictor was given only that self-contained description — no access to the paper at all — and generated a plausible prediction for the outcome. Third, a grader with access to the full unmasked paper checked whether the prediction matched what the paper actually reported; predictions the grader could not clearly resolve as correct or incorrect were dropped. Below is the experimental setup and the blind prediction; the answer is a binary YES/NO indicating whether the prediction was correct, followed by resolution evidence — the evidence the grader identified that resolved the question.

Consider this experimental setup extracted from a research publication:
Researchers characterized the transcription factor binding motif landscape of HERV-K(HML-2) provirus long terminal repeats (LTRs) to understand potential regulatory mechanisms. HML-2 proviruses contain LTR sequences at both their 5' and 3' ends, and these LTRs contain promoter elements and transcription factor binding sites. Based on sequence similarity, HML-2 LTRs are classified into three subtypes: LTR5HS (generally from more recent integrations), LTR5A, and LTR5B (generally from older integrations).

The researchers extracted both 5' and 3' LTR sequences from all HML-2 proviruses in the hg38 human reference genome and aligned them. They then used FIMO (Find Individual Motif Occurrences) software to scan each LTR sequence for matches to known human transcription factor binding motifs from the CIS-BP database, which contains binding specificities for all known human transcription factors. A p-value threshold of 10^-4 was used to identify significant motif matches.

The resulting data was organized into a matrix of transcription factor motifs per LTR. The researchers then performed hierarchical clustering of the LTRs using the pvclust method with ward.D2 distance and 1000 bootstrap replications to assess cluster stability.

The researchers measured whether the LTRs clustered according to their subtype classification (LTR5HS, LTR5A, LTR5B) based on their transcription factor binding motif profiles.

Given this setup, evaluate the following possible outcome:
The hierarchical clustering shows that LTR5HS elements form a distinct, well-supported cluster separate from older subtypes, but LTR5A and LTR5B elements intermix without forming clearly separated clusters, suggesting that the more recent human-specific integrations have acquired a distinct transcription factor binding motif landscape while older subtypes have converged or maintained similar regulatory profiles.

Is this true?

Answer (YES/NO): YES